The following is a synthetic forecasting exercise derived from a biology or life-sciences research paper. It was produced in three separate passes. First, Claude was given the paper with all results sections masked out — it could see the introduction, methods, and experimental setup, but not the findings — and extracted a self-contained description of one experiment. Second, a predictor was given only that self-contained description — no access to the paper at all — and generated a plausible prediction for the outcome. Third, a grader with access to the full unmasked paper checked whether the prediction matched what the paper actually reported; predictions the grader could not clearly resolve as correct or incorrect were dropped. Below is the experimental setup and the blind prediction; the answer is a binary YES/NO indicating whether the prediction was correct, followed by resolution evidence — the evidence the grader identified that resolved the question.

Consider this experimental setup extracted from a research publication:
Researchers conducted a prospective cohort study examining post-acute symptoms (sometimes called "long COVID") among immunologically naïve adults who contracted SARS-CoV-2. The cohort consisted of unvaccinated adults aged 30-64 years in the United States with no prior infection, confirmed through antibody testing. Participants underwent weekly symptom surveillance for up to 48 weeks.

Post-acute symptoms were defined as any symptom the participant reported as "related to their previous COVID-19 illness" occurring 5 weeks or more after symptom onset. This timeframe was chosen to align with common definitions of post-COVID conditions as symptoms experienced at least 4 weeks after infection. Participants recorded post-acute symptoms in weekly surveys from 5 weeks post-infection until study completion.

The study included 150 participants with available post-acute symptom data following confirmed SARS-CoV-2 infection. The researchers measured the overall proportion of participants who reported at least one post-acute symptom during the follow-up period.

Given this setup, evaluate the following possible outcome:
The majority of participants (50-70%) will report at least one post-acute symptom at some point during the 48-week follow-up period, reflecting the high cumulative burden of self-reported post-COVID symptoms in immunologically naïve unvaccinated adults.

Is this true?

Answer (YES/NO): NO